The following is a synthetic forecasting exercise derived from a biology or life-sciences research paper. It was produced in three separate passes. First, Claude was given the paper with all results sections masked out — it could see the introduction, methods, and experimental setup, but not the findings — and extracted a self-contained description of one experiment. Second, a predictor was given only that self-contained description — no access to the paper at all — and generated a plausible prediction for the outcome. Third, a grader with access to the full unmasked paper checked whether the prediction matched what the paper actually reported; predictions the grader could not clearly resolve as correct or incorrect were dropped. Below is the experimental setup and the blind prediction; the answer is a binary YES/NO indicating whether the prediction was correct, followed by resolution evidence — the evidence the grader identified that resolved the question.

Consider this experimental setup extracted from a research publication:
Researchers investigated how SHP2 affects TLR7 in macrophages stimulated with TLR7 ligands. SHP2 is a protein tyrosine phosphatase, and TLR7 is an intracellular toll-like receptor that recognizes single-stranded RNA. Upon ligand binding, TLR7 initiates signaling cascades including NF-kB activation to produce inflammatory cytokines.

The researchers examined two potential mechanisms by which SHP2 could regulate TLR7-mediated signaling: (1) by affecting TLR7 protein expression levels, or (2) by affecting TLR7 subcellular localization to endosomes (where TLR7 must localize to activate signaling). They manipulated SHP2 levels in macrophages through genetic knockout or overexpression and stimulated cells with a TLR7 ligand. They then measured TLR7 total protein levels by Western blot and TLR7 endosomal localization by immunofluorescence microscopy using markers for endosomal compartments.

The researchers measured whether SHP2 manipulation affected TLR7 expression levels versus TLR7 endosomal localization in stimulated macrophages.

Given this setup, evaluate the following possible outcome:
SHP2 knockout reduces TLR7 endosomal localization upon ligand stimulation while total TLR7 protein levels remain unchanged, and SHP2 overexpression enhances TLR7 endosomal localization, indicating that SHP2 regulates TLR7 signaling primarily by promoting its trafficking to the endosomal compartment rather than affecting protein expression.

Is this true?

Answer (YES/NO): YES